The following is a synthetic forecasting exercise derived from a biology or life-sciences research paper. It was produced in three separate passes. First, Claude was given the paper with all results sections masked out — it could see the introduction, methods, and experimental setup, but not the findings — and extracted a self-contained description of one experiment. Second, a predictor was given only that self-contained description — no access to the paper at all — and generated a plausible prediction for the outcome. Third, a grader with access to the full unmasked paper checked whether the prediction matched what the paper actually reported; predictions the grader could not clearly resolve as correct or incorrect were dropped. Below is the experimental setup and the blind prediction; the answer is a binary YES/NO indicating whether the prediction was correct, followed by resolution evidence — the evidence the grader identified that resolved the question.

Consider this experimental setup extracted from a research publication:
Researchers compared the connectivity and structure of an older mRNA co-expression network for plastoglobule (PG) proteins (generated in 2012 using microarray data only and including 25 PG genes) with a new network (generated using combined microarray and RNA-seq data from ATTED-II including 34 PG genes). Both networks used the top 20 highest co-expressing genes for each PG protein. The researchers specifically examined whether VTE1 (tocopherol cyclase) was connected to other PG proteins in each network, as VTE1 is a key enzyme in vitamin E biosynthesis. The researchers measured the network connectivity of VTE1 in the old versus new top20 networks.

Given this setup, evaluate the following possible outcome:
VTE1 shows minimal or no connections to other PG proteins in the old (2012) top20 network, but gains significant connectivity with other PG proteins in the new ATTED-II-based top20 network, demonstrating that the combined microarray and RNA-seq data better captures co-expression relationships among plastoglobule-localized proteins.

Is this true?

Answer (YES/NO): YES